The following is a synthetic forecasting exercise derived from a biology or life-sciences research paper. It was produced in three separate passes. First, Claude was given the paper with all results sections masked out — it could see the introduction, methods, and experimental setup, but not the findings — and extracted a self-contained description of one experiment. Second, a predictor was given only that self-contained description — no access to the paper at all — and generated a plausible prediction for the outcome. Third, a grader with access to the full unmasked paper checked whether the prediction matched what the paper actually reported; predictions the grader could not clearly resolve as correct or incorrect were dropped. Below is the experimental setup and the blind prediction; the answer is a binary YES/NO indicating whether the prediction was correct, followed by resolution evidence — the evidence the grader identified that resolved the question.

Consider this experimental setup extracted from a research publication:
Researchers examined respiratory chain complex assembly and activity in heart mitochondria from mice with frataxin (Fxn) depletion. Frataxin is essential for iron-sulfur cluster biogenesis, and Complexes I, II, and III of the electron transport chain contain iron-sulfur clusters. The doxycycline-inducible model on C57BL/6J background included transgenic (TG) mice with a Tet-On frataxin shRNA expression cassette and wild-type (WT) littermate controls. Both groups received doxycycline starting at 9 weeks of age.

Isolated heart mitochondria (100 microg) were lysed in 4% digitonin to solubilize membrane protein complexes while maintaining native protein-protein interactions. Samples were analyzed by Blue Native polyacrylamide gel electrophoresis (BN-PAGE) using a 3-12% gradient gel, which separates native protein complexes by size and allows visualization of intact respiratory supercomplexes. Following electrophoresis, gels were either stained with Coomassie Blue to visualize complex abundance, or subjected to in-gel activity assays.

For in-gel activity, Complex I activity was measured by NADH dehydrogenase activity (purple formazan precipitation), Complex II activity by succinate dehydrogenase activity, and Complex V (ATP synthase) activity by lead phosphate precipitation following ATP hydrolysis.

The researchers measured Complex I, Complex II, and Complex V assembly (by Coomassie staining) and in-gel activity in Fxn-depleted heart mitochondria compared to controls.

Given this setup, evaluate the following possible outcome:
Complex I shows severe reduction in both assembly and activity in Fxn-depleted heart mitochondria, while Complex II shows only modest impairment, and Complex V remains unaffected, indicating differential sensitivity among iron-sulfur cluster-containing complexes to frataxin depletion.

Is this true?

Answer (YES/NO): NO